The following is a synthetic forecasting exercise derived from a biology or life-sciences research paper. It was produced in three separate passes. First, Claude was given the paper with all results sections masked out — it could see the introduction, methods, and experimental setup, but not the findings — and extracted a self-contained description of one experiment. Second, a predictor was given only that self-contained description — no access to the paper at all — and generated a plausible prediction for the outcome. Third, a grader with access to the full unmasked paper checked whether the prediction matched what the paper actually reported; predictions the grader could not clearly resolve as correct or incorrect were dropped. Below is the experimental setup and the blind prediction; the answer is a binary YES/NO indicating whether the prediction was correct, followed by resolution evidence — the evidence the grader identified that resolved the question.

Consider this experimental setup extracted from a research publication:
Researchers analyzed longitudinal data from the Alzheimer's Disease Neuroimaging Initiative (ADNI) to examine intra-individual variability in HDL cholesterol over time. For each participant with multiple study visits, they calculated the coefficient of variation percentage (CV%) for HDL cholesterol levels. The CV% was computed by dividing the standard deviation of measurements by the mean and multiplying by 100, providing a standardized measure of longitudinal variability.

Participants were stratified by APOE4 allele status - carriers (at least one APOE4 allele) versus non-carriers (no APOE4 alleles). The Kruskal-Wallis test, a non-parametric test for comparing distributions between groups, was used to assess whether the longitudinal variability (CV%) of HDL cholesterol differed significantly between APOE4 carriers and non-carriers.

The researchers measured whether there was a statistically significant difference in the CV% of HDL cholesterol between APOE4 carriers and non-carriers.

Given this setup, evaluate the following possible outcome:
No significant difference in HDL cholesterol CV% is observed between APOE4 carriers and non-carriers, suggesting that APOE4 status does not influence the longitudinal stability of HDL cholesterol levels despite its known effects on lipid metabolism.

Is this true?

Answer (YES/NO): YES